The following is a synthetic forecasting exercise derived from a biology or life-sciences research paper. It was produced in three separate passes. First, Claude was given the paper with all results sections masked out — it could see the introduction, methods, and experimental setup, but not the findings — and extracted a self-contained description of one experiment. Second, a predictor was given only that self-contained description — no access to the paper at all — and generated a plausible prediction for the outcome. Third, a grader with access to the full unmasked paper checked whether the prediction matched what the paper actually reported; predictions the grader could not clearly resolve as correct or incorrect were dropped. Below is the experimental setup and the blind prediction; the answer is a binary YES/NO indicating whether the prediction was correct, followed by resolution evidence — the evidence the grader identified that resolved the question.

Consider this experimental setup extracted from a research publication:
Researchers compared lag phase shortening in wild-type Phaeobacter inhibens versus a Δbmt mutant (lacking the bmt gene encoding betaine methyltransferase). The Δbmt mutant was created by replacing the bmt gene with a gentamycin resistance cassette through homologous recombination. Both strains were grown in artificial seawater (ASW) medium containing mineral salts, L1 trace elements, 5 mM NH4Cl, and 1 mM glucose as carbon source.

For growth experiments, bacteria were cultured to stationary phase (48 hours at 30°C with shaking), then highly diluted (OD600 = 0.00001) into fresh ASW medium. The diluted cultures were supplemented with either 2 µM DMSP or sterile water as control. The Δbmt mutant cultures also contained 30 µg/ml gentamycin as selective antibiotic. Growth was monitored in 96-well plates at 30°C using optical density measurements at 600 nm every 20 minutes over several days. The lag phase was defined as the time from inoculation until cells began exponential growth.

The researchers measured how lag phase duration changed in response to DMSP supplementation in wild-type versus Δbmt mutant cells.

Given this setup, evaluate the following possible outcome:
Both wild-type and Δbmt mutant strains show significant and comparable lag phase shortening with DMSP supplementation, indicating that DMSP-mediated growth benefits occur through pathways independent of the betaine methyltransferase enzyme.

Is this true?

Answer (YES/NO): NO